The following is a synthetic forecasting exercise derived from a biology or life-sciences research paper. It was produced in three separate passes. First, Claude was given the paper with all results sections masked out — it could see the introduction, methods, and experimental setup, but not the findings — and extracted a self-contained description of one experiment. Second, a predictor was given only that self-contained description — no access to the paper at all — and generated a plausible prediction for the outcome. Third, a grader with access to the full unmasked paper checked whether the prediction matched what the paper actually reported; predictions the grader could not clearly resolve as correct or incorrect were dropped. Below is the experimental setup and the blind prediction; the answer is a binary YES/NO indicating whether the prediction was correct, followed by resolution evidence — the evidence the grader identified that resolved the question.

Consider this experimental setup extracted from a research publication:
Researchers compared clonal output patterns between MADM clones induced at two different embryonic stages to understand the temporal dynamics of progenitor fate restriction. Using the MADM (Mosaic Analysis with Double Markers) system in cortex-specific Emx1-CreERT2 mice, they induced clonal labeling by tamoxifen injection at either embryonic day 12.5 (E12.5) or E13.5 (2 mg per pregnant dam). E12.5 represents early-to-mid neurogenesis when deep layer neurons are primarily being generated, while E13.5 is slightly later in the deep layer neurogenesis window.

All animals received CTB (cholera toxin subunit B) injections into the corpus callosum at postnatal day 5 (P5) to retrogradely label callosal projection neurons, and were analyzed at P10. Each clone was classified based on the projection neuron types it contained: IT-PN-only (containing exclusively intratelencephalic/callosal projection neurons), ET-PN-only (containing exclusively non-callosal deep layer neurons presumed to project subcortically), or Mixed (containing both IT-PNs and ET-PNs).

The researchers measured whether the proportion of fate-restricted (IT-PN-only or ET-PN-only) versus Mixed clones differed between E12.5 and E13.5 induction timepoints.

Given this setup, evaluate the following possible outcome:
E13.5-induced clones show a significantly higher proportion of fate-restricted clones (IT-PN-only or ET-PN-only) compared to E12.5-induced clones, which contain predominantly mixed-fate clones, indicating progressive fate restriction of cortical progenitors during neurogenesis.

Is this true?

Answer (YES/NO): YES